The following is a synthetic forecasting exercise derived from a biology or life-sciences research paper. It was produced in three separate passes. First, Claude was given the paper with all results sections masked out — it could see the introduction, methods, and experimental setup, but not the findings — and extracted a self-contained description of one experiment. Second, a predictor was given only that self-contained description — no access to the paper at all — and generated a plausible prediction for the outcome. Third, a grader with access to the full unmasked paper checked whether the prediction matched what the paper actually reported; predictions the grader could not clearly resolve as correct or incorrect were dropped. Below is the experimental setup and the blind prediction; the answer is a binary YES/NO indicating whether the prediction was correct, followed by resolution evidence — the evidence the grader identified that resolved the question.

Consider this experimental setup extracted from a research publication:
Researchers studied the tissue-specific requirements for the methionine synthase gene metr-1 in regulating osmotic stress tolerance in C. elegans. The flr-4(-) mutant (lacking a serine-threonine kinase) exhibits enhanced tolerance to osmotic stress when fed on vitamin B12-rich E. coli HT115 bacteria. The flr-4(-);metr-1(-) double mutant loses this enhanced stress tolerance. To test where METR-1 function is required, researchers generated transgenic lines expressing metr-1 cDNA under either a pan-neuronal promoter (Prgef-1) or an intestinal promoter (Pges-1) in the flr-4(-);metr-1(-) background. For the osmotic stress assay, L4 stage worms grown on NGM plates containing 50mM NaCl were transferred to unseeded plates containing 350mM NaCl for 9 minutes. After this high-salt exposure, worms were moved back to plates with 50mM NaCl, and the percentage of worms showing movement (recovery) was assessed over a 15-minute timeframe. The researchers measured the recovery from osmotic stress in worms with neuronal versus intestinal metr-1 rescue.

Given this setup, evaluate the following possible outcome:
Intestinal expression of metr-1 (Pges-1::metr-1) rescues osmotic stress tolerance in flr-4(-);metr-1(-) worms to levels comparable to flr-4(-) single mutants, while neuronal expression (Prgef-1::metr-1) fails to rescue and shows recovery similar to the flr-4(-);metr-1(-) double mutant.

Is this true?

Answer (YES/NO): NO